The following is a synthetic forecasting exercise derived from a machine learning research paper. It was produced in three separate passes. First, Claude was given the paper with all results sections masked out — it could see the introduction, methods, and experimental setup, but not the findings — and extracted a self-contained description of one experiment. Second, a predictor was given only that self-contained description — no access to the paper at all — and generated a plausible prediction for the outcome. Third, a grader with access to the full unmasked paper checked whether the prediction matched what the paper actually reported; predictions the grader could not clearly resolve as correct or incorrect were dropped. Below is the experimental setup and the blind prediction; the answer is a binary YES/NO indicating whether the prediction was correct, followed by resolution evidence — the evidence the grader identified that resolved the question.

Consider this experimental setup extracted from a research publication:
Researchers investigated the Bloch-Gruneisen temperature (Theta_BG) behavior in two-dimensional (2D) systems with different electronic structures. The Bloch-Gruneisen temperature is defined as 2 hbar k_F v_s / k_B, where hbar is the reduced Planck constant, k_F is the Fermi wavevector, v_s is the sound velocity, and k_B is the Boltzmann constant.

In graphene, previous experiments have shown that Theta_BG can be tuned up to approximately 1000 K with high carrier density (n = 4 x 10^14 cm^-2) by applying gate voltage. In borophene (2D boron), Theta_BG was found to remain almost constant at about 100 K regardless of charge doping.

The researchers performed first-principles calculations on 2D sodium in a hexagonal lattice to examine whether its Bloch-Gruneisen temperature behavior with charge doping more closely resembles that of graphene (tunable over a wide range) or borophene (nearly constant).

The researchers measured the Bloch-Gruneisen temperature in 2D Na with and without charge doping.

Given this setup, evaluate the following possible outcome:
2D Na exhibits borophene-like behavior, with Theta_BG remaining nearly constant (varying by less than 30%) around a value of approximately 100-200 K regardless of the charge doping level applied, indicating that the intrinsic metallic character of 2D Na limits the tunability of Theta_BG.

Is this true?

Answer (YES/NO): NO